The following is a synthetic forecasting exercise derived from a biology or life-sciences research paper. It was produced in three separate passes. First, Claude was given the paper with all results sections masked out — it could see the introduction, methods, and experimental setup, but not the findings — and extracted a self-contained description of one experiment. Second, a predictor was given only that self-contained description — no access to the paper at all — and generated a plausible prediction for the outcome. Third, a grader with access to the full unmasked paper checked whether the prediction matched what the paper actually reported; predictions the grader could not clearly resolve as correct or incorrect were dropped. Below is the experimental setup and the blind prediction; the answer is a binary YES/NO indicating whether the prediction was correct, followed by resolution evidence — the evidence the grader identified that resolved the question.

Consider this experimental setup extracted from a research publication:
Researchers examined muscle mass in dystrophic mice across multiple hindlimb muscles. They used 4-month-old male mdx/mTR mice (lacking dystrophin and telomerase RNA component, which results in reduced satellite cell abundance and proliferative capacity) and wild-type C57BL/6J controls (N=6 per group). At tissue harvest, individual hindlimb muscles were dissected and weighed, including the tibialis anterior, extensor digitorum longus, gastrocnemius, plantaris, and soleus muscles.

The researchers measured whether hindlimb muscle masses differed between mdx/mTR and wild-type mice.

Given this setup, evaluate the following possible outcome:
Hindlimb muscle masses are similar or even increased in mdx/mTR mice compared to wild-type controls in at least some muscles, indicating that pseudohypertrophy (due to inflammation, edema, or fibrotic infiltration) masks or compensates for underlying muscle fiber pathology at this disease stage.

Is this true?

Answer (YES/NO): YES